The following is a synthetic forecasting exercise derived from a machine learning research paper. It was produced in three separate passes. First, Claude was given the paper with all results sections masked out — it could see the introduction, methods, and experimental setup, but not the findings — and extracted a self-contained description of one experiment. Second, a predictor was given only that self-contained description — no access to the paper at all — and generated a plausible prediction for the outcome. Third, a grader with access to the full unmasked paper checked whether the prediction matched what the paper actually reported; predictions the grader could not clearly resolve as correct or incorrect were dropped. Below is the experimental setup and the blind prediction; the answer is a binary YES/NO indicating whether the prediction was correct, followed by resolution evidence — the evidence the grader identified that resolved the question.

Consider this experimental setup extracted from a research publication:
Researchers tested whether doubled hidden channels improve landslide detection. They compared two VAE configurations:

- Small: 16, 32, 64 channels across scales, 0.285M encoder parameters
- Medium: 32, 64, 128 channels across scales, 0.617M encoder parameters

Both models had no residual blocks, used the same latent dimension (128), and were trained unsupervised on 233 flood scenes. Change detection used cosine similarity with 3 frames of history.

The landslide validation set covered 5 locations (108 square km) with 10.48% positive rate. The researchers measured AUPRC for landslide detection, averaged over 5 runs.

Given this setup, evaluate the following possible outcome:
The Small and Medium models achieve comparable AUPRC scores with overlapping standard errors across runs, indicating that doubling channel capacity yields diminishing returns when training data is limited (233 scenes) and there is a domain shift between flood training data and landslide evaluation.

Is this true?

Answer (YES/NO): YES